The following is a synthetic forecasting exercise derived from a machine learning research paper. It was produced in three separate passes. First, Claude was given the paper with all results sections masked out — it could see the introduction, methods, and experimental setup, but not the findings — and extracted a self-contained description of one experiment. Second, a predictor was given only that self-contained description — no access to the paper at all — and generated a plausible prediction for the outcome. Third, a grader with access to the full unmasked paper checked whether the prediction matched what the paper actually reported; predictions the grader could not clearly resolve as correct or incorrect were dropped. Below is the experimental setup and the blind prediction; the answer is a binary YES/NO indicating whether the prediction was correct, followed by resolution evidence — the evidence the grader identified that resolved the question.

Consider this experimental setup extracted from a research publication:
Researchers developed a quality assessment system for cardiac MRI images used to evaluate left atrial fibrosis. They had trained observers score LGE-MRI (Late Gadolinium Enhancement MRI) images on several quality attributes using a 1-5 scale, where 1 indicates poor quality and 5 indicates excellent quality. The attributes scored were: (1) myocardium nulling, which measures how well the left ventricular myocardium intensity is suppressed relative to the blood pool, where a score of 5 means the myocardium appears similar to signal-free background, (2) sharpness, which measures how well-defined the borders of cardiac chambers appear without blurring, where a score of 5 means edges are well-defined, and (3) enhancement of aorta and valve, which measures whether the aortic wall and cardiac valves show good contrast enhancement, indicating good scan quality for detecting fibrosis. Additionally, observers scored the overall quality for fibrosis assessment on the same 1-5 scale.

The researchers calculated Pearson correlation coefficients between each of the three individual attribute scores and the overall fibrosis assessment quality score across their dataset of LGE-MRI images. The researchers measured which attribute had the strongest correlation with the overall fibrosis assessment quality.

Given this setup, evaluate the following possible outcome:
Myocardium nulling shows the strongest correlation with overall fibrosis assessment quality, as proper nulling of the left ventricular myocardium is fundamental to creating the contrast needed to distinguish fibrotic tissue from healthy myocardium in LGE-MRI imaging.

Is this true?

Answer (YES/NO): NO